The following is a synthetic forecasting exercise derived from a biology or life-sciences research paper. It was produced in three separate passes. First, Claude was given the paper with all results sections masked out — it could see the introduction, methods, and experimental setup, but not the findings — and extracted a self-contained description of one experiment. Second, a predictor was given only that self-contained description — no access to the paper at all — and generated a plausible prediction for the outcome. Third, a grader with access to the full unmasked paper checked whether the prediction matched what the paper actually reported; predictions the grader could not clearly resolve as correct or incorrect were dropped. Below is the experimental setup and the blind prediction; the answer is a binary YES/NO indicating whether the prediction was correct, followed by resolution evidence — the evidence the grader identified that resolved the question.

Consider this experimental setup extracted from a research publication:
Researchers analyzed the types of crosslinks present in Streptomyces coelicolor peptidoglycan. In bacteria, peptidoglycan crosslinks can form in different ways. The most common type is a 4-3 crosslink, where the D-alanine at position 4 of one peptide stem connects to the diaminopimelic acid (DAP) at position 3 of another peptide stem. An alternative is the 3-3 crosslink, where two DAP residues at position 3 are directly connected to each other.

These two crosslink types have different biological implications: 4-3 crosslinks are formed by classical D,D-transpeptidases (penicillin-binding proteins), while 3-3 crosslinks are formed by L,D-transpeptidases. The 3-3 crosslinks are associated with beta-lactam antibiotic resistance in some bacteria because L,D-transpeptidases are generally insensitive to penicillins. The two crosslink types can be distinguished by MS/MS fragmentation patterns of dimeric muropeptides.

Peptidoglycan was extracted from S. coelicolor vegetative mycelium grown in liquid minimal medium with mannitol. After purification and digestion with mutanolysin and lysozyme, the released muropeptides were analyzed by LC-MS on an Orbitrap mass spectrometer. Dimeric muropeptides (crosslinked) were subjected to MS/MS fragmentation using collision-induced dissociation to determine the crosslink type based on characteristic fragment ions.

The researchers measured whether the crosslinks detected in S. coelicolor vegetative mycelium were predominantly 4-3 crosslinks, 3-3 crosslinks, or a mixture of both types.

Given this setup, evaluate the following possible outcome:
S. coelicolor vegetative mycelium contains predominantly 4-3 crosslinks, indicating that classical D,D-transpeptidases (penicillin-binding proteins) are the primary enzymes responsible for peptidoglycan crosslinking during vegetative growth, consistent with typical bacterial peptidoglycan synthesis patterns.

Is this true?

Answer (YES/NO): NO